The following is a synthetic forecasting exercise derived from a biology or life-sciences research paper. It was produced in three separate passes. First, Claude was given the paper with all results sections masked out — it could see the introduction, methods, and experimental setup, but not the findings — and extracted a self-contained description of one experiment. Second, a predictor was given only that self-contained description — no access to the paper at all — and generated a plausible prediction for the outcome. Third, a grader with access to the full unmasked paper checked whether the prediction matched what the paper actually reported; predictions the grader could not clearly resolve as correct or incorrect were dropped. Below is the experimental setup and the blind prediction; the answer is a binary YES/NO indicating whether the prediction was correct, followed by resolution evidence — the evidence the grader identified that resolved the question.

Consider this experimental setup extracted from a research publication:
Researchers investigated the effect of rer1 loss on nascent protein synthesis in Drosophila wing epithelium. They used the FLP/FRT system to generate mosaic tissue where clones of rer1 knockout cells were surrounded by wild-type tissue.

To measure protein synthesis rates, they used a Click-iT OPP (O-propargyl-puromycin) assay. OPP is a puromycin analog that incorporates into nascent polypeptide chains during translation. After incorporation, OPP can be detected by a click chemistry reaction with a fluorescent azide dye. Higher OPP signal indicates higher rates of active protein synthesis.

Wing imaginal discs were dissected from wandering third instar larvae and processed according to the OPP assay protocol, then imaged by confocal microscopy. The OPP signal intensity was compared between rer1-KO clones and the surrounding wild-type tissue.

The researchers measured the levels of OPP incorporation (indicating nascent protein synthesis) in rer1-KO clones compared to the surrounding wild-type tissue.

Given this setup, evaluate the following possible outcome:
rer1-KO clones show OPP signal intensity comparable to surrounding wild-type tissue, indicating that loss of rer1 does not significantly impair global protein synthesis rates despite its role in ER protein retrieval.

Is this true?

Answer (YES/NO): YES